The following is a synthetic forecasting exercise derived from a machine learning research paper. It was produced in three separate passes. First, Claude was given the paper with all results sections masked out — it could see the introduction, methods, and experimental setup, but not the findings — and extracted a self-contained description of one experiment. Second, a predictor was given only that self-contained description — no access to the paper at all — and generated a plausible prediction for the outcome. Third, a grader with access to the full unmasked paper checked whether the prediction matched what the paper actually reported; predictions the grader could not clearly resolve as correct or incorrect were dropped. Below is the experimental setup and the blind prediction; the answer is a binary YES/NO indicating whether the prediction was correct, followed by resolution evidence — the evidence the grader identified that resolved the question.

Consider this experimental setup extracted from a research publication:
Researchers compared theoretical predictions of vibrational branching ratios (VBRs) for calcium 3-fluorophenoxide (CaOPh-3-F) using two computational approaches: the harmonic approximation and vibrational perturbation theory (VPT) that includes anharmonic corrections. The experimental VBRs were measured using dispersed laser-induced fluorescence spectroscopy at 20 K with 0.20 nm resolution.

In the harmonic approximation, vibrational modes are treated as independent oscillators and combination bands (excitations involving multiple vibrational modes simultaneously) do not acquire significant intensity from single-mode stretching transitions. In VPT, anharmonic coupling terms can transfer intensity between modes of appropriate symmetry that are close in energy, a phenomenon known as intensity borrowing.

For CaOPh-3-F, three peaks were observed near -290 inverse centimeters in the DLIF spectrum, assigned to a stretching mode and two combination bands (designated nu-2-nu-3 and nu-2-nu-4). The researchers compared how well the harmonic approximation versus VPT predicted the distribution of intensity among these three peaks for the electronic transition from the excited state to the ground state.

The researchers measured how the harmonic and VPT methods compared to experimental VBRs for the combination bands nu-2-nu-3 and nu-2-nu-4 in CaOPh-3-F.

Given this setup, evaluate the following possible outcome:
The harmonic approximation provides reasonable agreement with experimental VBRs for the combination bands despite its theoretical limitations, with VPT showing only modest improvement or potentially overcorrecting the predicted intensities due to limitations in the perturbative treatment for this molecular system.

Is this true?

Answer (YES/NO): NO